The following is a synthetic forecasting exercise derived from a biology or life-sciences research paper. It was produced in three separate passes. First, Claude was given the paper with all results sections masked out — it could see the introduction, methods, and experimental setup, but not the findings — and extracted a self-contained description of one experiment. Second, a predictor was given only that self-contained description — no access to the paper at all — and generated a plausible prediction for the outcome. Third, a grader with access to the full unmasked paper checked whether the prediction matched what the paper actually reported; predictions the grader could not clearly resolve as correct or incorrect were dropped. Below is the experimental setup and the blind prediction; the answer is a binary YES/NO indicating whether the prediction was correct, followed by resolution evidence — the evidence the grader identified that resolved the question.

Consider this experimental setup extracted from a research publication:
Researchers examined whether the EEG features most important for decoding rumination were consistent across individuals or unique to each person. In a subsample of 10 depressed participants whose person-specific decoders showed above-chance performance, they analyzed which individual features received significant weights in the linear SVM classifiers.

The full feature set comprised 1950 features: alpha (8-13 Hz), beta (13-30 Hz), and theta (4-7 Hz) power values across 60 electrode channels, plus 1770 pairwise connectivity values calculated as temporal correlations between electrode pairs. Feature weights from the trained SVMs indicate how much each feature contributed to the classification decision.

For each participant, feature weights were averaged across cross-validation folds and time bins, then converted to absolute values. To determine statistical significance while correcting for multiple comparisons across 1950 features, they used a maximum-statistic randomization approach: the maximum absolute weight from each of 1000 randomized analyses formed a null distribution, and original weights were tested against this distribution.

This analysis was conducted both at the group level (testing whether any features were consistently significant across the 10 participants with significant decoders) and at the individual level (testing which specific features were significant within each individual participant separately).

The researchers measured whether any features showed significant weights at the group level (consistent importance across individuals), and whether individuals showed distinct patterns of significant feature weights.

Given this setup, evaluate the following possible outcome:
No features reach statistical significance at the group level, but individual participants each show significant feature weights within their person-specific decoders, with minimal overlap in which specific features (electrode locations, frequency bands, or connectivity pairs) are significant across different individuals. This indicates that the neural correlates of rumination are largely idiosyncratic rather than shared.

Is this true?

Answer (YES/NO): NO